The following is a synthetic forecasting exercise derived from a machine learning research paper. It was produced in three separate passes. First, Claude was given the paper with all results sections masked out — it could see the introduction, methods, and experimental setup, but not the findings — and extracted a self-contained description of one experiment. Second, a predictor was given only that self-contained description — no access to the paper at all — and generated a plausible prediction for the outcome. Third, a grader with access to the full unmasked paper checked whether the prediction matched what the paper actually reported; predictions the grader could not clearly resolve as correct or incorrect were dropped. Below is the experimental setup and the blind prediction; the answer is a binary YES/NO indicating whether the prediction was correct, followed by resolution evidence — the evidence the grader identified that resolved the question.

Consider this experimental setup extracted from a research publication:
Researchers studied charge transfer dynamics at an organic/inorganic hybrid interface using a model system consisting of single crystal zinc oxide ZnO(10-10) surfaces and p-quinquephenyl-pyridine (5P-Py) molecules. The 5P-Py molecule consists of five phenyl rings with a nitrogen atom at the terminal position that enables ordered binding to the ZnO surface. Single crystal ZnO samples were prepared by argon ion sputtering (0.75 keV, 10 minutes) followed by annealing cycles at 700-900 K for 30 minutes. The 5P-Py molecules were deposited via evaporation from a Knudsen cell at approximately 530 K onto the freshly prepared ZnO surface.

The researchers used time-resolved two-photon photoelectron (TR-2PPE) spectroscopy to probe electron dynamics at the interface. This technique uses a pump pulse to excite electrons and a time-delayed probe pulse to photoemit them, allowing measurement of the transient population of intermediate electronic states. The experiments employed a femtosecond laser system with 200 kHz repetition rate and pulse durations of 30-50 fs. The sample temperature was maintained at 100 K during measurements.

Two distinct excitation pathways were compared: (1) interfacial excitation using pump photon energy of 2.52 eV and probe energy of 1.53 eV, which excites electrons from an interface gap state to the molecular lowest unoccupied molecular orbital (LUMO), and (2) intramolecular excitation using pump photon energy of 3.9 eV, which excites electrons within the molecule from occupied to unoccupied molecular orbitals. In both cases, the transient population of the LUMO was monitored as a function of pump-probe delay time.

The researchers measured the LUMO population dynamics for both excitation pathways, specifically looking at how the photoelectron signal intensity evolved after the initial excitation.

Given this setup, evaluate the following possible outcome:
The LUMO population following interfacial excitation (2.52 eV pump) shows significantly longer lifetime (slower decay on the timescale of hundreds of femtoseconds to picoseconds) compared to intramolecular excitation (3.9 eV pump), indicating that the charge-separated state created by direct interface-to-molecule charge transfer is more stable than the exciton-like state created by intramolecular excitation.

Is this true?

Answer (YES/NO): NO